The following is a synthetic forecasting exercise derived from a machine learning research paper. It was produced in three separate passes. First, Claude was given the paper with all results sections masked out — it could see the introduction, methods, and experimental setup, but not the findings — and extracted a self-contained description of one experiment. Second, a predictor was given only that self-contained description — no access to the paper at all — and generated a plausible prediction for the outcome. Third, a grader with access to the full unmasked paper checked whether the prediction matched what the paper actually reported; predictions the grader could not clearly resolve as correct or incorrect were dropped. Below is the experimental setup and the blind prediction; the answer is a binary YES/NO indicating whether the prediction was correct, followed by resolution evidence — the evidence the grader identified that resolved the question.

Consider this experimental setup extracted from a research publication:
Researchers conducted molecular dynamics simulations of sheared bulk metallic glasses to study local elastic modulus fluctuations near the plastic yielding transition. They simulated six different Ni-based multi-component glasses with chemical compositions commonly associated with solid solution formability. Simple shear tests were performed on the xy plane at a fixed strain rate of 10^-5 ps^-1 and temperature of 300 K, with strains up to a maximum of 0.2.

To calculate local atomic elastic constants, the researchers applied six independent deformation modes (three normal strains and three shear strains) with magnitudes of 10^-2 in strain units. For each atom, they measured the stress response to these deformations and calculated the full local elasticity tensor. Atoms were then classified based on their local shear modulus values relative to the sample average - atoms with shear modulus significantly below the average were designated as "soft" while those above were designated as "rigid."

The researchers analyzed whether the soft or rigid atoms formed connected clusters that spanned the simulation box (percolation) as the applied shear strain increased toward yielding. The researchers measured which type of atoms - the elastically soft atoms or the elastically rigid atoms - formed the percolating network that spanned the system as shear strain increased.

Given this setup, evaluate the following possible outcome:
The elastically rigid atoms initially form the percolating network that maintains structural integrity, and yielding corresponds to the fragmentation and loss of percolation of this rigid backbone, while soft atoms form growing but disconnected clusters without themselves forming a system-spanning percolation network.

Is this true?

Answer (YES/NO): NO